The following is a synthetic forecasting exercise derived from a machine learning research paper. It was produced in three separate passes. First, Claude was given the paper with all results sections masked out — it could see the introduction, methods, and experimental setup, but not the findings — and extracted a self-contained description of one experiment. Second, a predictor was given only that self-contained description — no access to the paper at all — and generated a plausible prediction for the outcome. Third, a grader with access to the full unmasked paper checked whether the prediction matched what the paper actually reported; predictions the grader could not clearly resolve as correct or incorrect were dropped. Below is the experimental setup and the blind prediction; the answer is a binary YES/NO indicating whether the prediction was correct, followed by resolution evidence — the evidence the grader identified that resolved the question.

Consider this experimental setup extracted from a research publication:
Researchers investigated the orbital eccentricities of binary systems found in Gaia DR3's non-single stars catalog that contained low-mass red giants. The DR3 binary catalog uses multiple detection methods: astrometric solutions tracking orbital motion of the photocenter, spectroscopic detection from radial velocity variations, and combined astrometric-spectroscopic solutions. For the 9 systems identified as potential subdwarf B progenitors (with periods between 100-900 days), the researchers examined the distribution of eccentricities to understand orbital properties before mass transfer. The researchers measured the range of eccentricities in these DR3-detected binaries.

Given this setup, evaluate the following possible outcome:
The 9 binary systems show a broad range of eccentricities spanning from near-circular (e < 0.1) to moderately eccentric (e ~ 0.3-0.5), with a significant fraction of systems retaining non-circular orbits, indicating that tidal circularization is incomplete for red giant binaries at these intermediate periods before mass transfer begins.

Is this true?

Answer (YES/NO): NO